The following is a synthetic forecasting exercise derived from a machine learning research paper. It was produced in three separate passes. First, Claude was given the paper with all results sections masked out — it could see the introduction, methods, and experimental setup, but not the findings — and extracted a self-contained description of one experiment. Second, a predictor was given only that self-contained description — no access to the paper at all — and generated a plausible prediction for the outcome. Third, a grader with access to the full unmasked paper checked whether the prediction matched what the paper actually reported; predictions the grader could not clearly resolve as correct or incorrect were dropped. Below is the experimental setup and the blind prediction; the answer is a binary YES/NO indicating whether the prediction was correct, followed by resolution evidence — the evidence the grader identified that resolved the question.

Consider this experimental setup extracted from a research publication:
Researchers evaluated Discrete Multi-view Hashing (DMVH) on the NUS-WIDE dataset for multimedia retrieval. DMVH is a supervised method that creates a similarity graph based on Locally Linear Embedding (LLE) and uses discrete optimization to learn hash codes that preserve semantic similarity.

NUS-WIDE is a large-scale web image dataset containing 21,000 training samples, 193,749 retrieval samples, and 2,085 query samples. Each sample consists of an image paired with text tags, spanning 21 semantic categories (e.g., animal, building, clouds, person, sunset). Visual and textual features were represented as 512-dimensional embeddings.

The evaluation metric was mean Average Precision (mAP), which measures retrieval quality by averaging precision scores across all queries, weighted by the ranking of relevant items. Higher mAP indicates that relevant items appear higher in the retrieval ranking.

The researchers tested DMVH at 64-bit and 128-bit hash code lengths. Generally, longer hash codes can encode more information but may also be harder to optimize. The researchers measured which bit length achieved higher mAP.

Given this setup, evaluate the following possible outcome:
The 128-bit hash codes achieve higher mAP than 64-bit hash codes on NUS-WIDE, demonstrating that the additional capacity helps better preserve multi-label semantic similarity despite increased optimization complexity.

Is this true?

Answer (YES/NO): NO